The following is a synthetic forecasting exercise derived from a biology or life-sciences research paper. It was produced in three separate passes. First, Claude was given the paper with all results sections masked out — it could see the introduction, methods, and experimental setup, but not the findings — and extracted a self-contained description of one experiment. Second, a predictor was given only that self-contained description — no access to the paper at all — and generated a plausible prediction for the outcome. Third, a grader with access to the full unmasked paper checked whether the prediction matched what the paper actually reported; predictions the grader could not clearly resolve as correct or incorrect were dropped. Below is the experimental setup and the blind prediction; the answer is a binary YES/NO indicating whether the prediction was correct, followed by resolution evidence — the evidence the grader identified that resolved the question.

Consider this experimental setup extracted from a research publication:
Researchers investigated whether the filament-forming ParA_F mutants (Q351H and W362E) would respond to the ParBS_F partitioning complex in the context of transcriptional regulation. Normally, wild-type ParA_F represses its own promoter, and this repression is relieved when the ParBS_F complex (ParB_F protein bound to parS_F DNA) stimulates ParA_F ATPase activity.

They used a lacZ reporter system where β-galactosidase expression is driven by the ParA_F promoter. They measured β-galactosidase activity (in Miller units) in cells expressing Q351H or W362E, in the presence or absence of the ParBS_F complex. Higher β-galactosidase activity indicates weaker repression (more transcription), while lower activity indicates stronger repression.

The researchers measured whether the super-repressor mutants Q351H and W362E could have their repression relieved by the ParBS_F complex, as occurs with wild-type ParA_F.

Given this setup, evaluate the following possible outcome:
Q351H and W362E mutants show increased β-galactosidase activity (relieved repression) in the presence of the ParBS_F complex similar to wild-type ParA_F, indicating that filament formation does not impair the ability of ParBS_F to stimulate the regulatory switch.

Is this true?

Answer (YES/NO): NO